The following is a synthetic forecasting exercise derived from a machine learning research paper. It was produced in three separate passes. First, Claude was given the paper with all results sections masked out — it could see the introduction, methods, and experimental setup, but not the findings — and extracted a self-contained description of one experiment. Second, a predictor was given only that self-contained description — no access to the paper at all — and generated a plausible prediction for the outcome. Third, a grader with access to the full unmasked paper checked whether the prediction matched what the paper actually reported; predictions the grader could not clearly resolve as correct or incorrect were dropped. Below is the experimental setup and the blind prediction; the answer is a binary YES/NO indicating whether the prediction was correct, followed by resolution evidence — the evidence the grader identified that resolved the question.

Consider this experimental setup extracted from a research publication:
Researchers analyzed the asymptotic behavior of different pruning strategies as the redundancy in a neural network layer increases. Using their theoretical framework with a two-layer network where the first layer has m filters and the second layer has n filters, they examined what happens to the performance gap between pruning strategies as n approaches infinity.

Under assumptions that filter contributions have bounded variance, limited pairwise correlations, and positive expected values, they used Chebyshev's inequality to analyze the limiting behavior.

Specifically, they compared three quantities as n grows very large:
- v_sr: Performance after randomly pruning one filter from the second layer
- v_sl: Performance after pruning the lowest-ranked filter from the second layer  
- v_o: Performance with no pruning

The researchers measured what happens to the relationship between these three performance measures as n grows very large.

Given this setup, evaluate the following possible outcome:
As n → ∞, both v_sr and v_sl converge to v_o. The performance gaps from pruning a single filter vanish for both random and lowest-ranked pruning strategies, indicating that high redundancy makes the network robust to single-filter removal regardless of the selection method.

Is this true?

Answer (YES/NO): YES